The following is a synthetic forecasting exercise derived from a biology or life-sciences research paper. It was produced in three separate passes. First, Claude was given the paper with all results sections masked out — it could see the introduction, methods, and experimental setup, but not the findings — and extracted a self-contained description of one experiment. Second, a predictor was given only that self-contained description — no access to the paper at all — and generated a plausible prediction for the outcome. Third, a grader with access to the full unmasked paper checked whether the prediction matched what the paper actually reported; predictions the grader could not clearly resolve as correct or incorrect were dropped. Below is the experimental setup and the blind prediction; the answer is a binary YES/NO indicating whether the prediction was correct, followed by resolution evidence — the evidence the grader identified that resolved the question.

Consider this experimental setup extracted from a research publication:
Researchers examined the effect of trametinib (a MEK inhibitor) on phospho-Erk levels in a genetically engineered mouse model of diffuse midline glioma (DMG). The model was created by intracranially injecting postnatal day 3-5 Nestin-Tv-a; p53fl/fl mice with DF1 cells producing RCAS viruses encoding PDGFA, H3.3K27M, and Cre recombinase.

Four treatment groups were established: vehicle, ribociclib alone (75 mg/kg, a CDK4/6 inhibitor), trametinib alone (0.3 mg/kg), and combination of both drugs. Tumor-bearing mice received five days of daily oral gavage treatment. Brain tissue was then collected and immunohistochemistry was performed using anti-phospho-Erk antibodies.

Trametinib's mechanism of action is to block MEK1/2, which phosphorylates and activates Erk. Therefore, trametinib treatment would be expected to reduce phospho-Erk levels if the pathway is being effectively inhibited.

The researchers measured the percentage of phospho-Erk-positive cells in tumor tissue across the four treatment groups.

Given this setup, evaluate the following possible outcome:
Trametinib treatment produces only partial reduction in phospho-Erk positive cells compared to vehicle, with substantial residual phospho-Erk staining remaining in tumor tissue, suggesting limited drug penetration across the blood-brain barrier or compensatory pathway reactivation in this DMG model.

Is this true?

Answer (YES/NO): NO